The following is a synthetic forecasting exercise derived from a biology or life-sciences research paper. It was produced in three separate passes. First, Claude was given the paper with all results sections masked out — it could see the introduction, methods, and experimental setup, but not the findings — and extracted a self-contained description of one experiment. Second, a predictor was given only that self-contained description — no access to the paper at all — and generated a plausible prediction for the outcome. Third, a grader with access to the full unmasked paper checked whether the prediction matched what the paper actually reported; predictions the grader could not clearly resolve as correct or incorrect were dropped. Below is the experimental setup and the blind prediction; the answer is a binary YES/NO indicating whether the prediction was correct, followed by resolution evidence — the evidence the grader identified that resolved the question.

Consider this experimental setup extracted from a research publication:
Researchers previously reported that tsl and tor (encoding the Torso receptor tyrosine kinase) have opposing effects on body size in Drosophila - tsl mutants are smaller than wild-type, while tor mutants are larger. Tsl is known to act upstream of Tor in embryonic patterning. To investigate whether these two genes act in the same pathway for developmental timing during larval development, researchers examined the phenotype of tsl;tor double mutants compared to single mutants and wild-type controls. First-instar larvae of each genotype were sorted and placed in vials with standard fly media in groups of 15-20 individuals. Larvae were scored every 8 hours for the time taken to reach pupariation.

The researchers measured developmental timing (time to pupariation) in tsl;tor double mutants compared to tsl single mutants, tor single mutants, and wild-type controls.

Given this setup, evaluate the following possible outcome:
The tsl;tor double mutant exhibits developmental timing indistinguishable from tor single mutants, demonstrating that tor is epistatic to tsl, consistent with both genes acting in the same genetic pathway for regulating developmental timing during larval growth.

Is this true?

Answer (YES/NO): NO